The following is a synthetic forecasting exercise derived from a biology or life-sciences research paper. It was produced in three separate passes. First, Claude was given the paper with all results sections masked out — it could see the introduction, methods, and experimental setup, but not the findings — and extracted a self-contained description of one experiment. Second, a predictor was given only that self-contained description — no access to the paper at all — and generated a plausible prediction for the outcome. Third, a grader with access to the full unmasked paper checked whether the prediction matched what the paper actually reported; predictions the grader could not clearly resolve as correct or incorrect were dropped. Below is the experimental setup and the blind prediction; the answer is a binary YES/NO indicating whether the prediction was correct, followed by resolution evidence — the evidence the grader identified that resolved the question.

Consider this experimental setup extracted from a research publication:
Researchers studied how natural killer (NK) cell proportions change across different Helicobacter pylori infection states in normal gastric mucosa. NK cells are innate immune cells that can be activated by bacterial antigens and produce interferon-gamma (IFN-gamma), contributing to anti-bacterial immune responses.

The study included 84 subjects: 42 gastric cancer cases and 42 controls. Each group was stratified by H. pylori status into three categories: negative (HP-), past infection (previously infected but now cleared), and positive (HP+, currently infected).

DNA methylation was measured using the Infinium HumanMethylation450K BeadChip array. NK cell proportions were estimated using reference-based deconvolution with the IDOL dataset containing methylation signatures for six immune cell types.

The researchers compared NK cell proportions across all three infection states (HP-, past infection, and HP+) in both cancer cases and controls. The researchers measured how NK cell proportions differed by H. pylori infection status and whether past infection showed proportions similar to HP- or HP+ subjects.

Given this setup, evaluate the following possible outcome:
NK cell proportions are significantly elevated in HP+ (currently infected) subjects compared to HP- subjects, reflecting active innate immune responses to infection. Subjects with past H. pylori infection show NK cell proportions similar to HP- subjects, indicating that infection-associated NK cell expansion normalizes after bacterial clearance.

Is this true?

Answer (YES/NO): YES